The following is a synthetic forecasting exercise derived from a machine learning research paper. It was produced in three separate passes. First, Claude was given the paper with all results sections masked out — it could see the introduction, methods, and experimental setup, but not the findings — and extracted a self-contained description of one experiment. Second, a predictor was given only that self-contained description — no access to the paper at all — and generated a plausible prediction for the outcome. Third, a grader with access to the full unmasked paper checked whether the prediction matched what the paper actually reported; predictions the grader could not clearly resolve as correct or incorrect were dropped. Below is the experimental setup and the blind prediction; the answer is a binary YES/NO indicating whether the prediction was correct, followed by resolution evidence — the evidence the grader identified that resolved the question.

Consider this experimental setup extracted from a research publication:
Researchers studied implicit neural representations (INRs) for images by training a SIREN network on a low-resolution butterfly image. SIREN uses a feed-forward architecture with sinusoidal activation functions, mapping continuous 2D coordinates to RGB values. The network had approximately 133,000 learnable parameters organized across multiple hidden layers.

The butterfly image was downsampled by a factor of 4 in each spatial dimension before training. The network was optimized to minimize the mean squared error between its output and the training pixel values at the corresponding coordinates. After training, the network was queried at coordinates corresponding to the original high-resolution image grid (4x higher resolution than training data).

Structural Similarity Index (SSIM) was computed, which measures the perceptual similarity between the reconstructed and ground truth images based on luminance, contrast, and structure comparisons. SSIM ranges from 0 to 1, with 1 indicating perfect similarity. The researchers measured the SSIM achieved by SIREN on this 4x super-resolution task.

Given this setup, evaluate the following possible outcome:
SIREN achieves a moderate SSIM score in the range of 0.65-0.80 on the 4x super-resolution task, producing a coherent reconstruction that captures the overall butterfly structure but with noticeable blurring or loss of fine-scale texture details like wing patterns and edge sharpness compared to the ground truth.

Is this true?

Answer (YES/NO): NO